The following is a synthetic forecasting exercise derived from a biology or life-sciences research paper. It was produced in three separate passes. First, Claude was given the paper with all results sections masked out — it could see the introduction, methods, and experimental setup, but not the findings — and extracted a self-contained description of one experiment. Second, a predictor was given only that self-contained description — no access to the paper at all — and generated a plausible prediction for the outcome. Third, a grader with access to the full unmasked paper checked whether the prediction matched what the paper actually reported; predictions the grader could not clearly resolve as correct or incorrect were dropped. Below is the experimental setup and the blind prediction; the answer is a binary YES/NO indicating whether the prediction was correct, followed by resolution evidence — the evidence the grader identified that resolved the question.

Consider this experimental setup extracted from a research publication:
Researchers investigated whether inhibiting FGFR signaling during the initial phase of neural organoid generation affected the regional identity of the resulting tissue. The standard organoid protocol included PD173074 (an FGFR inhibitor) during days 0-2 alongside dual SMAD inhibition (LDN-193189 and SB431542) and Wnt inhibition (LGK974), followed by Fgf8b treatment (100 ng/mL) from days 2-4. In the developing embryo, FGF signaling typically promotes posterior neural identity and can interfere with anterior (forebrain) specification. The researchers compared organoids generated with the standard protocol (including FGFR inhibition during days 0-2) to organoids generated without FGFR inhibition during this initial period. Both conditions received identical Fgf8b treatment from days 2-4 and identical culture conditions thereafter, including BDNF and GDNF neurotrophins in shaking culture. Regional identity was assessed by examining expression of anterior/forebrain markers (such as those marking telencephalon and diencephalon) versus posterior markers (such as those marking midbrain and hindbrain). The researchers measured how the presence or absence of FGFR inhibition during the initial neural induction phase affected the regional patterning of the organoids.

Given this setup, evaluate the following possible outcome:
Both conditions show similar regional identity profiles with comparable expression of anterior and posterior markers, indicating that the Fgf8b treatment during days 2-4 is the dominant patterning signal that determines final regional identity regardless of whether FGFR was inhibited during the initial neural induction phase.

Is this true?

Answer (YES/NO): NO